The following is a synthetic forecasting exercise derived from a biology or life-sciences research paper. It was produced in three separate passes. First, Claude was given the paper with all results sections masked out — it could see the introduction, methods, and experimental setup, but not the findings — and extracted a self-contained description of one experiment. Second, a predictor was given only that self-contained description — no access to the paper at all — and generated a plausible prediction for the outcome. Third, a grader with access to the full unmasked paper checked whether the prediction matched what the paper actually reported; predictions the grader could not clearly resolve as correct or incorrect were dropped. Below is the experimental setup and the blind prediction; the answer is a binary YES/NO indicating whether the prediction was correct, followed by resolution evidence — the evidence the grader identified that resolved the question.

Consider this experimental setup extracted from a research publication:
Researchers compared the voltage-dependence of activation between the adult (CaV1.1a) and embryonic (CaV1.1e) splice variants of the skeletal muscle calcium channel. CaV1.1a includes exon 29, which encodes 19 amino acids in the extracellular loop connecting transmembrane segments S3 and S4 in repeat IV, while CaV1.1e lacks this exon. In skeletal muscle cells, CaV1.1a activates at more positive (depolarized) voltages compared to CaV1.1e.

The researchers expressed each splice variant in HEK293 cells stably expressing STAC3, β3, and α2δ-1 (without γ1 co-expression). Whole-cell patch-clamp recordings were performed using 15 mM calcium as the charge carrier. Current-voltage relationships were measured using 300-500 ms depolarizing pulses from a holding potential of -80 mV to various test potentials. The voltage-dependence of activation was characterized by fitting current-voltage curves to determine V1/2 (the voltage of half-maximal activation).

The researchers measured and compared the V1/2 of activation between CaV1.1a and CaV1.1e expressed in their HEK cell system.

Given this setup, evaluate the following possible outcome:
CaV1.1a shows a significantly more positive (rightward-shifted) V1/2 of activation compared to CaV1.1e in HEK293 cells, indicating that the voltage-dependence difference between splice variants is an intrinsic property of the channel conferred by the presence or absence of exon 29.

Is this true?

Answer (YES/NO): YES